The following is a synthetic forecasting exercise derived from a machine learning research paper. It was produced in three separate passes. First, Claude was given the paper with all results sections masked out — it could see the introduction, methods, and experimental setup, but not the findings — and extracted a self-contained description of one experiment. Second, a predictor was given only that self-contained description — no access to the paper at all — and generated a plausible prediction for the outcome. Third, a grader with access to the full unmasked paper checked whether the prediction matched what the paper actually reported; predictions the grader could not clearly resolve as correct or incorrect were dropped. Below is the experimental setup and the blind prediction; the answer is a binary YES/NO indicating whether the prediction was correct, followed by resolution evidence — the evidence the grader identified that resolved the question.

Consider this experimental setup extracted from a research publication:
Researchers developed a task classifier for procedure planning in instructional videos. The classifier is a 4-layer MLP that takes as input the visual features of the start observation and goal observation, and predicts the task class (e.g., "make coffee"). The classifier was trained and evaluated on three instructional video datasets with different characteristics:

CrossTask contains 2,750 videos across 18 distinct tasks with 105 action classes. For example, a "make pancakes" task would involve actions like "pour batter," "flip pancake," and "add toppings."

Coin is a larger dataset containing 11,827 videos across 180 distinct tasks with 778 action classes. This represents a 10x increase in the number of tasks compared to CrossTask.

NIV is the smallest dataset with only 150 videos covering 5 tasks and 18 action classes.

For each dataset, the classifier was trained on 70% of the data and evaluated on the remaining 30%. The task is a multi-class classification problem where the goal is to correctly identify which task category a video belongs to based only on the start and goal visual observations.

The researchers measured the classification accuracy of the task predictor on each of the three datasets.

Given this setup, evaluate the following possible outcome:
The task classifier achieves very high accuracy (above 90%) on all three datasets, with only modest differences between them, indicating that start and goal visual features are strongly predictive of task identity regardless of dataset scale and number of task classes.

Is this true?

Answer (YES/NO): NO